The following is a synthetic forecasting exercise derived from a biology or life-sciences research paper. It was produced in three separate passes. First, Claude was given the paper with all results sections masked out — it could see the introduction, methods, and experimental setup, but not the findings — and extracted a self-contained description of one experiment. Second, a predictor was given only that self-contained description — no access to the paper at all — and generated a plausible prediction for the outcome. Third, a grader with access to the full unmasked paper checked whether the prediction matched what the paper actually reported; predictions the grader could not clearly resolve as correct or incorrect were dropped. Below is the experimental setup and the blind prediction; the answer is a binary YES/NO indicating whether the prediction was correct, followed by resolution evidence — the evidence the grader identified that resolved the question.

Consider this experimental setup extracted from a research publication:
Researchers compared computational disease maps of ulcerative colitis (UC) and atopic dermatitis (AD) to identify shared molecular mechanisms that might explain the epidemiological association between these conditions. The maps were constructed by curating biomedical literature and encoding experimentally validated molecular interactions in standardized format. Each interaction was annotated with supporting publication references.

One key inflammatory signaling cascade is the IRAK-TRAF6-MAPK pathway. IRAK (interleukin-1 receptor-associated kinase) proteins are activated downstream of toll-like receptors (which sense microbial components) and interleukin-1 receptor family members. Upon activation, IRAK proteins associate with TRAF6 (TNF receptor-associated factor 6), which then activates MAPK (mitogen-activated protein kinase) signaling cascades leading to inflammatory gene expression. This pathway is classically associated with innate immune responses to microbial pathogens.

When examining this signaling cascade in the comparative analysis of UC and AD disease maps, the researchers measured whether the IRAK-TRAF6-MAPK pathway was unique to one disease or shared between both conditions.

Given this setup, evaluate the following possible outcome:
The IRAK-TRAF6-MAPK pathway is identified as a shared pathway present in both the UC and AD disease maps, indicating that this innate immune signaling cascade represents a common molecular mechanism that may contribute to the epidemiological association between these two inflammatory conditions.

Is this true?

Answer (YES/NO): YES